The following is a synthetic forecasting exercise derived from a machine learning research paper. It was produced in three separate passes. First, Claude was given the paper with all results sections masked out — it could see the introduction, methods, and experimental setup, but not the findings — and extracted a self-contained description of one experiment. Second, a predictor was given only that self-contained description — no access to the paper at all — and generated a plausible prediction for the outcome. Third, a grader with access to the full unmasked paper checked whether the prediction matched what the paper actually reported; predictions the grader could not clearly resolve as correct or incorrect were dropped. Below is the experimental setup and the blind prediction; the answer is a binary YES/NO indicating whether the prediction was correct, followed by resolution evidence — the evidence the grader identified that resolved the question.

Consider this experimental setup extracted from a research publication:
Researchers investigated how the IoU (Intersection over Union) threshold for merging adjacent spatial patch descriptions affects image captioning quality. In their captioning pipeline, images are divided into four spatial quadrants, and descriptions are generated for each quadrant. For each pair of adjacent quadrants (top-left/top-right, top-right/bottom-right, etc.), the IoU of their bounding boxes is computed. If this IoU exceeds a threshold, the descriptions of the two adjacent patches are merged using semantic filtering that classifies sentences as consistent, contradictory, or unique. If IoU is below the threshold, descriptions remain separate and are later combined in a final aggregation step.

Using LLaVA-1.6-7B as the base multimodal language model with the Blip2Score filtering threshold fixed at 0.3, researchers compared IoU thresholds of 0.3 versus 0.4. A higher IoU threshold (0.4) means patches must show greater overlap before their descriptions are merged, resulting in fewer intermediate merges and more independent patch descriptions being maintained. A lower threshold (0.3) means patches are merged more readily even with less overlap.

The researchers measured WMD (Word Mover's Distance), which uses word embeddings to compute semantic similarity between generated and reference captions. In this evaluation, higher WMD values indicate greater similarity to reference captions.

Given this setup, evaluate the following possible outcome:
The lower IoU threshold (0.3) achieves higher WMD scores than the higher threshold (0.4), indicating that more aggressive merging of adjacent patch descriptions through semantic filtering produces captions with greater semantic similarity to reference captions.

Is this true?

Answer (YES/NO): NO